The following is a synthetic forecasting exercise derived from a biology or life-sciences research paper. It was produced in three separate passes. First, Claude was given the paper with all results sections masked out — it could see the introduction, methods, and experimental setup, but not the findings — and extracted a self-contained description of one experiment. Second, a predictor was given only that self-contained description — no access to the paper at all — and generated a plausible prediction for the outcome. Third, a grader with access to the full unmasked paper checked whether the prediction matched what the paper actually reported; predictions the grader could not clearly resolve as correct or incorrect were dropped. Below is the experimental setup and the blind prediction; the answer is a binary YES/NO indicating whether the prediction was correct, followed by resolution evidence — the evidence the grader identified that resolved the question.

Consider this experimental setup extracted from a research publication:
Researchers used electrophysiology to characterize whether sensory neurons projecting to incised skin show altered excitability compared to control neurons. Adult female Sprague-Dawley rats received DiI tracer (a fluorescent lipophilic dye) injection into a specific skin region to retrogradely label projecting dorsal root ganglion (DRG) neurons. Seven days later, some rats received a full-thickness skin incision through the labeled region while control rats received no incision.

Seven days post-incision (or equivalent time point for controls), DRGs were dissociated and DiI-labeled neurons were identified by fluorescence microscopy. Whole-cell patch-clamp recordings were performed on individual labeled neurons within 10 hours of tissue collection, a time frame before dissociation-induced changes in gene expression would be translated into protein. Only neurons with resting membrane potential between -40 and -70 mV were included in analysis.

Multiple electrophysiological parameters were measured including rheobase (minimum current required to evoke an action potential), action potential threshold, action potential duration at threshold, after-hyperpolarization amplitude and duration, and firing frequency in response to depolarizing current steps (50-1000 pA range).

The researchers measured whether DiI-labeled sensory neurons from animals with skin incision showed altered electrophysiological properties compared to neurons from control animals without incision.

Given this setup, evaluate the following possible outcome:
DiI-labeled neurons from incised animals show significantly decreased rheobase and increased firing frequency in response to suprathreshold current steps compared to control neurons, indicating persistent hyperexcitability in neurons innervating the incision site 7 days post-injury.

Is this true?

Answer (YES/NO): NO